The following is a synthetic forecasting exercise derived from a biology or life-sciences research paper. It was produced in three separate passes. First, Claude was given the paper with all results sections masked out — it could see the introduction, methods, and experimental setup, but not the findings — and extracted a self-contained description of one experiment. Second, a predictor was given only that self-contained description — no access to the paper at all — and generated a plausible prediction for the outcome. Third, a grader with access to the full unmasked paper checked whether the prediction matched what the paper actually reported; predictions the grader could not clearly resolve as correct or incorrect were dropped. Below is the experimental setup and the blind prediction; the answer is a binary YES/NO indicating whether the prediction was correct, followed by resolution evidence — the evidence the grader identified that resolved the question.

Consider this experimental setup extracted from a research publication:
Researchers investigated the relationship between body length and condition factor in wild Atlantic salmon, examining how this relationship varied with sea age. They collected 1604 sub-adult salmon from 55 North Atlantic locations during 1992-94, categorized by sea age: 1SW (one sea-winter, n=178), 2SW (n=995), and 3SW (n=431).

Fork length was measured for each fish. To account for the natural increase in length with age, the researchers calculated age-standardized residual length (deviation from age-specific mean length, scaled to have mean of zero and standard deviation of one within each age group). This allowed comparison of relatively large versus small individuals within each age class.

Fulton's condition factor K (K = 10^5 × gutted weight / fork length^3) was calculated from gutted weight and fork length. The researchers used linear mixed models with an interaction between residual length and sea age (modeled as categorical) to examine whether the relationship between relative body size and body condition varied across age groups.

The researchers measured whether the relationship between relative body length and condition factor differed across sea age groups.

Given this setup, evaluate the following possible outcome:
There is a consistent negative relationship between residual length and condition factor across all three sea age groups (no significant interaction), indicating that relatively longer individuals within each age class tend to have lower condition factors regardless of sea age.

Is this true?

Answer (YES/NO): NO